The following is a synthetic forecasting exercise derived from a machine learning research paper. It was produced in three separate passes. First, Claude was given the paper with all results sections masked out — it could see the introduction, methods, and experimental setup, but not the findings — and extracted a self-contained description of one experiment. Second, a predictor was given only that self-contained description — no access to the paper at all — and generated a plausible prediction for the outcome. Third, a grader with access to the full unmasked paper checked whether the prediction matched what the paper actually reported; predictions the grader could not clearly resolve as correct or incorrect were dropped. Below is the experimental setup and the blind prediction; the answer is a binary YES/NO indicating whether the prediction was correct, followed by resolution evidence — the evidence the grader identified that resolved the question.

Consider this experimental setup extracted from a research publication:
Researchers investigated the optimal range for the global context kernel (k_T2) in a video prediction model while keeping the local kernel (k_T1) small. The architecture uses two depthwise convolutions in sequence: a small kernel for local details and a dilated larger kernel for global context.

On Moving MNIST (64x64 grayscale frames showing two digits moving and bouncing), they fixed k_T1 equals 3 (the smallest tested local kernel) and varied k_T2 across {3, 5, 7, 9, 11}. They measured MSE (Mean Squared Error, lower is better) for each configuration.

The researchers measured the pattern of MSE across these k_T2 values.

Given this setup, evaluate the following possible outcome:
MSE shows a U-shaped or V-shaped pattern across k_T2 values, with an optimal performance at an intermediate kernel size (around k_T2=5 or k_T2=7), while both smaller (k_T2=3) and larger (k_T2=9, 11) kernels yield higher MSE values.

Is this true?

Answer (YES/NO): NO